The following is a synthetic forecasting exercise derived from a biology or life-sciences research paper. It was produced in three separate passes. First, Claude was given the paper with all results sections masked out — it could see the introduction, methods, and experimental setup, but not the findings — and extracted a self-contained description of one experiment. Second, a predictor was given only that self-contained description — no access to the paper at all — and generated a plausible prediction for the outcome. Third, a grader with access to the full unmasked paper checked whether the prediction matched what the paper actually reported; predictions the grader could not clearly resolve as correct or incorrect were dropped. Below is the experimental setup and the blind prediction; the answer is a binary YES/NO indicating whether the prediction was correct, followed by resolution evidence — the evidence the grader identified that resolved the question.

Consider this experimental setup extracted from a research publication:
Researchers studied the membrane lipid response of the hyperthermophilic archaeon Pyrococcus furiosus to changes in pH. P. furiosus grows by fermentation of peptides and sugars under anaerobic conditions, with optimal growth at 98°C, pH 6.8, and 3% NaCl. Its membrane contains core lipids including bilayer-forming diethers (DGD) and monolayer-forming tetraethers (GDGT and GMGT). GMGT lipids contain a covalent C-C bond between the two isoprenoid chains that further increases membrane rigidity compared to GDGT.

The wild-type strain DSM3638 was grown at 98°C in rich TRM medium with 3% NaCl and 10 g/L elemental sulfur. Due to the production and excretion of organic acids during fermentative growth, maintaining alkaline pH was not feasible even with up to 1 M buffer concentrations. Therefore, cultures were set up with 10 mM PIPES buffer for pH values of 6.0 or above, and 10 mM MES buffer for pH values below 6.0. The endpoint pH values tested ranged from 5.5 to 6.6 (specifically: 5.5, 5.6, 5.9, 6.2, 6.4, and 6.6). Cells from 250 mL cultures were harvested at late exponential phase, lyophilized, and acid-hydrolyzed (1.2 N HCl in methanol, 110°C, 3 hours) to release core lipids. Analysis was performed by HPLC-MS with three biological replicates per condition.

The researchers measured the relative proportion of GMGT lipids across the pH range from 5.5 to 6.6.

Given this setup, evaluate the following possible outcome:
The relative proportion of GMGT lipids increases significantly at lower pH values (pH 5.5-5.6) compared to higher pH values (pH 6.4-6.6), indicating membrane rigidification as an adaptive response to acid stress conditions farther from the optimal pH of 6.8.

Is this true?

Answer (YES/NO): YES